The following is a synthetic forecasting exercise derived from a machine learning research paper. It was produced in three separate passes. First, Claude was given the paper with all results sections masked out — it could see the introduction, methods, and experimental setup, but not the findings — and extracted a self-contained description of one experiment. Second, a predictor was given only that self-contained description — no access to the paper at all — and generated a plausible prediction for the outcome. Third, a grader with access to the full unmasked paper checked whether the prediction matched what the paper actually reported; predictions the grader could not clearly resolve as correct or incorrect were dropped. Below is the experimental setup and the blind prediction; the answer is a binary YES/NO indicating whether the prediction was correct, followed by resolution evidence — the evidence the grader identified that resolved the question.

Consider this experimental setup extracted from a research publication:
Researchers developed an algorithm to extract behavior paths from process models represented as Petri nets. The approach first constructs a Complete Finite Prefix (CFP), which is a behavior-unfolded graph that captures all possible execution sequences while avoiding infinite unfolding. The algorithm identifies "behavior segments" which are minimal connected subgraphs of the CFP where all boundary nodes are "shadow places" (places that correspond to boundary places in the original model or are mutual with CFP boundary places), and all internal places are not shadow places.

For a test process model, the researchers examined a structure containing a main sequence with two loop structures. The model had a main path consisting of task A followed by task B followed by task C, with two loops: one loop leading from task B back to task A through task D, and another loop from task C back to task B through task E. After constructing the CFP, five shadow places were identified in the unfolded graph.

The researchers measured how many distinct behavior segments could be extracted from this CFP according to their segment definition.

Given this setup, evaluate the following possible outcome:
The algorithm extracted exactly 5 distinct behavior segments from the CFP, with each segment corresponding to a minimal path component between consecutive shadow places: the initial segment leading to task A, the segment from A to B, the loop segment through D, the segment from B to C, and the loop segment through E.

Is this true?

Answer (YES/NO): NO